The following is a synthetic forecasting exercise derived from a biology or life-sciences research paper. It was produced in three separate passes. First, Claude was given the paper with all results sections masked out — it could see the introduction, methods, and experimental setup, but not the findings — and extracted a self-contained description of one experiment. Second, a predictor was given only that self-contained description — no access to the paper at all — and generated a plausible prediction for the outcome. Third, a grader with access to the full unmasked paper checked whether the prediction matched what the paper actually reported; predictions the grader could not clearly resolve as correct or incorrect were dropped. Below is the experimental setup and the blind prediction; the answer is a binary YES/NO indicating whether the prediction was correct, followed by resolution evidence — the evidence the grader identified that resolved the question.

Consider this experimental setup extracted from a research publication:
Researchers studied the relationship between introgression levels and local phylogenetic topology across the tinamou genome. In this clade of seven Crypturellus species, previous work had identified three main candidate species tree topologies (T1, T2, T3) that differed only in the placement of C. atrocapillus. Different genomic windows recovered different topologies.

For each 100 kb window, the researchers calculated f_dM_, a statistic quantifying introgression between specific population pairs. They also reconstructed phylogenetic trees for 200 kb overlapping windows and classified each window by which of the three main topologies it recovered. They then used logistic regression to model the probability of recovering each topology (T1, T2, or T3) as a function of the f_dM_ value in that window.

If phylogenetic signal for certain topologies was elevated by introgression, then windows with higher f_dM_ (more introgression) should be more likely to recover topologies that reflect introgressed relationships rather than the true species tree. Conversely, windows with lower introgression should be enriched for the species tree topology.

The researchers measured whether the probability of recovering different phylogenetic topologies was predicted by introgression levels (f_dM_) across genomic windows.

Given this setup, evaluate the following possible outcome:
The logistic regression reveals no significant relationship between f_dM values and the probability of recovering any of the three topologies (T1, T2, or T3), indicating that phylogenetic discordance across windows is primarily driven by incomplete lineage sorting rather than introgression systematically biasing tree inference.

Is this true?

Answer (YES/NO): NO